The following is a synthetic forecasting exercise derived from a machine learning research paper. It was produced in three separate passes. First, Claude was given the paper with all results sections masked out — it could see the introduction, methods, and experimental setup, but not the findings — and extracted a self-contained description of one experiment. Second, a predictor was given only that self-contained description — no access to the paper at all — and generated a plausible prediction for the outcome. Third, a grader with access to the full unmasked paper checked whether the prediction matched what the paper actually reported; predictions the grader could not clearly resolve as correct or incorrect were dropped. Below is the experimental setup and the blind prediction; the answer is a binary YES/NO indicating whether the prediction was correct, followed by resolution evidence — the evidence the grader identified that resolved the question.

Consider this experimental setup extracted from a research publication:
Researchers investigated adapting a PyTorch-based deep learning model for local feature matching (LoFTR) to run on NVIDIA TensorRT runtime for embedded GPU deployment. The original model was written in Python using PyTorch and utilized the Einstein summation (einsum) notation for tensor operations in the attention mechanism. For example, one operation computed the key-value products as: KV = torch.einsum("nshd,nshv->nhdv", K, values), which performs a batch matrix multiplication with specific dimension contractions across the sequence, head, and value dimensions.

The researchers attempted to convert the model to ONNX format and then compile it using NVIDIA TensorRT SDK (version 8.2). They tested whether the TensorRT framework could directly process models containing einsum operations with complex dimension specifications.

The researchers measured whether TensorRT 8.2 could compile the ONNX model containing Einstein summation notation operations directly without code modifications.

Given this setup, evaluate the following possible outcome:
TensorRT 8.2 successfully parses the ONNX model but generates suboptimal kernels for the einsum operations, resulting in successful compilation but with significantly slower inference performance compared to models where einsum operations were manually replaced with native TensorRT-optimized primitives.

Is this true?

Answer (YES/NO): NO